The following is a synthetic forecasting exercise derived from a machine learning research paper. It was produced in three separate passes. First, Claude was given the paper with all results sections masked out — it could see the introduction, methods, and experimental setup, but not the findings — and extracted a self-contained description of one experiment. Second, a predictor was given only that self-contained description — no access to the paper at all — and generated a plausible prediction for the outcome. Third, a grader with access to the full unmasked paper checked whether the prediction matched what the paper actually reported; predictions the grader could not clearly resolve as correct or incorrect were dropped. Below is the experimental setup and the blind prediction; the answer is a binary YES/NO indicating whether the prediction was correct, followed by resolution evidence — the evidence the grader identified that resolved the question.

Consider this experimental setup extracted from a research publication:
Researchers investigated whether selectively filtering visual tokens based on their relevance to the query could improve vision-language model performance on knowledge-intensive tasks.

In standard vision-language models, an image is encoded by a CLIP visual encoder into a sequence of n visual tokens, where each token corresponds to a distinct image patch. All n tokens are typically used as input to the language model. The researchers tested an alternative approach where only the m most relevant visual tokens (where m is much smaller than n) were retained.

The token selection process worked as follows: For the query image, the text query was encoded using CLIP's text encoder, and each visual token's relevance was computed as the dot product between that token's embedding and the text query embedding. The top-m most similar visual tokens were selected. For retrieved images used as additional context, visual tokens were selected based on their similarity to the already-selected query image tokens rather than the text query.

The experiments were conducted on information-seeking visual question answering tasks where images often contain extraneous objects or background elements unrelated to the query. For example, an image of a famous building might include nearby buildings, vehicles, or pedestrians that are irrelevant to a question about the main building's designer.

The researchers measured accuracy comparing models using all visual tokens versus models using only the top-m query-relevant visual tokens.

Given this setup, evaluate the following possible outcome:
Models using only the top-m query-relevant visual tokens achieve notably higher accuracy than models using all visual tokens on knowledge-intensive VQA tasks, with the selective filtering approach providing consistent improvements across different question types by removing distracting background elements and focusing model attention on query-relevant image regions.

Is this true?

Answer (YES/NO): YES